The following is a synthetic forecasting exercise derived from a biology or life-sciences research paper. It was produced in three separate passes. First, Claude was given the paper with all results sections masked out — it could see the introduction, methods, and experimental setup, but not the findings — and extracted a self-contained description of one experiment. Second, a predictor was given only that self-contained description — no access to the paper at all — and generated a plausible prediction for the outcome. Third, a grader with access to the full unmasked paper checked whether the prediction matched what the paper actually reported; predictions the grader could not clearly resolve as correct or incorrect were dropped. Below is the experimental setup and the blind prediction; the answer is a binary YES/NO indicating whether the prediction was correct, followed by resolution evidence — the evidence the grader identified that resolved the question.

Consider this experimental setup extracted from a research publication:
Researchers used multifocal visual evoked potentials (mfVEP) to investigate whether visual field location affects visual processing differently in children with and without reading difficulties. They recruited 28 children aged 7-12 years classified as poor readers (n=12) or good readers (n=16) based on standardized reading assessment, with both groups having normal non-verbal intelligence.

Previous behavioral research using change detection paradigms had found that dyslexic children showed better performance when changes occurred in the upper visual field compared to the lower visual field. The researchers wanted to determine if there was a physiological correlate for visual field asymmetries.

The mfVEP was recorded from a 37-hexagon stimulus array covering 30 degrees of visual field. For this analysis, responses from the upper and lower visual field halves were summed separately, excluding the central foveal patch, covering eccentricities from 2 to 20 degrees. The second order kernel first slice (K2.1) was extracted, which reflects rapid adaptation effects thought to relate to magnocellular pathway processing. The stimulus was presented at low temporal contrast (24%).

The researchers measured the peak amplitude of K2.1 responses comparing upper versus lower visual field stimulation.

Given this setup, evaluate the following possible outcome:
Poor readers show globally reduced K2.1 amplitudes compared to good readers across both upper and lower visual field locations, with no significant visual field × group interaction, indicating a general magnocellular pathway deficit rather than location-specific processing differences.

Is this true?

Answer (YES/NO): NO